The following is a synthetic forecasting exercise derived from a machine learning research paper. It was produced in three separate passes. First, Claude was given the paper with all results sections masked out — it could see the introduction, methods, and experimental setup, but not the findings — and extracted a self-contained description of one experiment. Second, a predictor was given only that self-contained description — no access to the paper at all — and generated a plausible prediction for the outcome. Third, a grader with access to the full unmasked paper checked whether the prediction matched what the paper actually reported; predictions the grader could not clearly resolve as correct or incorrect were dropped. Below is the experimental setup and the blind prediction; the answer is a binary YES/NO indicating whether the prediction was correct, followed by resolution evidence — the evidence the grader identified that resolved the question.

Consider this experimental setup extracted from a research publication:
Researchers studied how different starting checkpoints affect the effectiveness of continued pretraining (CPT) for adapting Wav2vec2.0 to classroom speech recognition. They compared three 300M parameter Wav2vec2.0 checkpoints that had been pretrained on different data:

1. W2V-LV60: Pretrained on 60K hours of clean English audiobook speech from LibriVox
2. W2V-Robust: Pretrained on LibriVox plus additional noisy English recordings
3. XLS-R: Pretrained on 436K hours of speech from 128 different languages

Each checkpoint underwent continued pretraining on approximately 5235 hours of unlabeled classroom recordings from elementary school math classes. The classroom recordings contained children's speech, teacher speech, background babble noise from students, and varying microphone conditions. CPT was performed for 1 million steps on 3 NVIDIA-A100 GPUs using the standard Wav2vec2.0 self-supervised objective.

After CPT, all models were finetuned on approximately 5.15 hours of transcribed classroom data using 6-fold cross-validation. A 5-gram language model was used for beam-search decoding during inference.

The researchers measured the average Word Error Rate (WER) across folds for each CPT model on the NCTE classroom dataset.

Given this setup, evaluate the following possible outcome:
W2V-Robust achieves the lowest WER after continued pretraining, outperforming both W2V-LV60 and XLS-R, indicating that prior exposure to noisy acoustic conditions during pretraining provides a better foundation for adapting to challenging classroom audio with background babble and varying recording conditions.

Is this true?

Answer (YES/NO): YES